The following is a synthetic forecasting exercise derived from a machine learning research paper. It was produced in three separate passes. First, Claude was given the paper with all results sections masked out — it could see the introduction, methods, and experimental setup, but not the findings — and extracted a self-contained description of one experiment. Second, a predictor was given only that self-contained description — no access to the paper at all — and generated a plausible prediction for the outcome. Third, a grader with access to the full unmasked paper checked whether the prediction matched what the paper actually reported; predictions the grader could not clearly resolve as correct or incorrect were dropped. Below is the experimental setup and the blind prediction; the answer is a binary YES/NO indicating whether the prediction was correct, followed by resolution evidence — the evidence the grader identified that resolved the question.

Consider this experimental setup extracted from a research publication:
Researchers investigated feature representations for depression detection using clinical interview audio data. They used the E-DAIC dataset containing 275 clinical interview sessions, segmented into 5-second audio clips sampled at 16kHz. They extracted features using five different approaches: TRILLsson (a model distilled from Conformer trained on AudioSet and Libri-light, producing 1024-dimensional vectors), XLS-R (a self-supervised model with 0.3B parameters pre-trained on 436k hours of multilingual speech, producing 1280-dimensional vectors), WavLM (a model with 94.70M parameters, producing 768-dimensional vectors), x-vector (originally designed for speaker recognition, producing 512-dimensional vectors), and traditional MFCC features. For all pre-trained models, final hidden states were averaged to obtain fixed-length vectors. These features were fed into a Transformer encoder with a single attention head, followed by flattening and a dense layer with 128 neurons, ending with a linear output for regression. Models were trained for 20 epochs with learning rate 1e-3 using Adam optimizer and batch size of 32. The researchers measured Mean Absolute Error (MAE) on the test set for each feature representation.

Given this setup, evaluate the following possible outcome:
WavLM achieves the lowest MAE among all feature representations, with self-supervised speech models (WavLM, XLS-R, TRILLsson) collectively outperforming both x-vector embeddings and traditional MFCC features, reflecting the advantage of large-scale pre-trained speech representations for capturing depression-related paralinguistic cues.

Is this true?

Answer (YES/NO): NO